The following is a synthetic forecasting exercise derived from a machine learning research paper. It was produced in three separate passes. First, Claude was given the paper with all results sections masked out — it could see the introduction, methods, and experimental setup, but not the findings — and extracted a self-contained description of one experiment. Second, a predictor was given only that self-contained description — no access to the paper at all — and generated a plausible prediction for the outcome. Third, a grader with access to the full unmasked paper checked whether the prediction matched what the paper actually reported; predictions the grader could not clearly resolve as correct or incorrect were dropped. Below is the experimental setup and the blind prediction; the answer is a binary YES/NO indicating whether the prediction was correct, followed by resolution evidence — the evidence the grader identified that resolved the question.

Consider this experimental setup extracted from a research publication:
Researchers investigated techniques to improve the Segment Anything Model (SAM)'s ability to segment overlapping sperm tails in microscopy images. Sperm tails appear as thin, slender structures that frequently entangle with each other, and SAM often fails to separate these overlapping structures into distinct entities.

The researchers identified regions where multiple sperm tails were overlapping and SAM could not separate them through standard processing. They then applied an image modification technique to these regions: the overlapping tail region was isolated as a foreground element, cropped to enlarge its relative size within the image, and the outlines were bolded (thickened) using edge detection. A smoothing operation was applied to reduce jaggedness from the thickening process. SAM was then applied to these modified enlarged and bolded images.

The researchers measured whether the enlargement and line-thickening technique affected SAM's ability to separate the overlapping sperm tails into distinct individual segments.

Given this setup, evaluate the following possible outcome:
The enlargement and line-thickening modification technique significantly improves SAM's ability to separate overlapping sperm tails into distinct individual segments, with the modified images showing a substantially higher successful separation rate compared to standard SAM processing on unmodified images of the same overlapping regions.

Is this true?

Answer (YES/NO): YES